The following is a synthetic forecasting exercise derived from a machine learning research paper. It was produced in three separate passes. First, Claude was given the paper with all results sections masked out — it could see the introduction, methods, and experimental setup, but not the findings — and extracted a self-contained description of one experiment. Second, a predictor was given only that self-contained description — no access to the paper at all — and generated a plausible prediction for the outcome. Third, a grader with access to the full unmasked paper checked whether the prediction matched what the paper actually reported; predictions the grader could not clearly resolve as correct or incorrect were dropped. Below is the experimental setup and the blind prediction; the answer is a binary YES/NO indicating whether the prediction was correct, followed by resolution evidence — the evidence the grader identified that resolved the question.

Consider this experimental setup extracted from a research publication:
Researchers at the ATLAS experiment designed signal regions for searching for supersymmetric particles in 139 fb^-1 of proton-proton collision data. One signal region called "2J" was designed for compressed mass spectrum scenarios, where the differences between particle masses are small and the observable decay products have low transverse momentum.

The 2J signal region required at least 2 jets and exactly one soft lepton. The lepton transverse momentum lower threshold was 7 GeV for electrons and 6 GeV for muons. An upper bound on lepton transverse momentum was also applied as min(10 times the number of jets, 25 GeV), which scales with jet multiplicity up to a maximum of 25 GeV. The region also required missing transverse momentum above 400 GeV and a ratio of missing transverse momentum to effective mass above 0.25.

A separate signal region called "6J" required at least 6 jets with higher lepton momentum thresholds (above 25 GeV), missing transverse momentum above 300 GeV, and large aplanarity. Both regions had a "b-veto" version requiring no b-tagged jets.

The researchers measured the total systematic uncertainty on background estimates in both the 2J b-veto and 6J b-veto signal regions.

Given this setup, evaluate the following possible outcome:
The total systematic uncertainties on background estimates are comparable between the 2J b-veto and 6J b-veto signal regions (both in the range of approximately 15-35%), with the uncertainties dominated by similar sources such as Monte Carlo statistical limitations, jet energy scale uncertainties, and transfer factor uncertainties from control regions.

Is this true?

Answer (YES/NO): NO